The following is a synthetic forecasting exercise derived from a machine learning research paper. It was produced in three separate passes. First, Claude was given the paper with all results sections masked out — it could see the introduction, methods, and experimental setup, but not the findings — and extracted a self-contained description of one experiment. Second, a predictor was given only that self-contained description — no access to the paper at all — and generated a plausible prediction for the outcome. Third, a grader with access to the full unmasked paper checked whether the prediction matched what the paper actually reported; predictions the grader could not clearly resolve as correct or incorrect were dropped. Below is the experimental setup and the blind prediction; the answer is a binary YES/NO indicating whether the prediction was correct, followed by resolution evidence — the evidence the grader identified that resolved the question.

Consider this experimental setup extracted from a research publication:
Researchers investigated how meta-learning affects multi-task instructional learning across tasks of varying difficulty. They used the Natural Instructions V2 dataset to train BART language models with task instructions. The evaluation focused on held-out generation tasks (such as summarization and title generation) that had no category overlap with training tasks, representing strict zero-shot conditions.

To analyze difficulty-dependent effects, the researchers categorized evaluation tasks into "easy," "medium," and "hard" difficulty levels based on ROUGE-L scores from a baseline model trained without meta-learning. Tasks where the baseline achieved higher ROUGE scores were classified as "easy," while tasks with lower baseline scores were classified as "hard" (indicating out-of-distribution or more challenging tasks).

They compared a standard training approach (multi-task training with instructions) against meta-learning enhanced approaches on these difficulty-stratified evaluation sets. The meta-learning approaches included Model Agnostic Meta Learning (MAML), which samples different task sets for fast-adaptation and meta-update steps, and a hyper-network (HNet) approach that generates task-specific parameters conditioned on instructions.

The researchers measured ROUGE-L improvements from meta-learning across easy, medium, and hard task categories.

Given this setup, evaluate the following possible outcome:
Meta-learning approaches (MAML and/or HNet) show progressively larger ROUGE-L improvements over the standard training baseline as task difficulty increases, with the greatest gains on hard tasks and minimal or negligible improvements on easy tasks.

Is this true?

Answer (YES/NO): YES